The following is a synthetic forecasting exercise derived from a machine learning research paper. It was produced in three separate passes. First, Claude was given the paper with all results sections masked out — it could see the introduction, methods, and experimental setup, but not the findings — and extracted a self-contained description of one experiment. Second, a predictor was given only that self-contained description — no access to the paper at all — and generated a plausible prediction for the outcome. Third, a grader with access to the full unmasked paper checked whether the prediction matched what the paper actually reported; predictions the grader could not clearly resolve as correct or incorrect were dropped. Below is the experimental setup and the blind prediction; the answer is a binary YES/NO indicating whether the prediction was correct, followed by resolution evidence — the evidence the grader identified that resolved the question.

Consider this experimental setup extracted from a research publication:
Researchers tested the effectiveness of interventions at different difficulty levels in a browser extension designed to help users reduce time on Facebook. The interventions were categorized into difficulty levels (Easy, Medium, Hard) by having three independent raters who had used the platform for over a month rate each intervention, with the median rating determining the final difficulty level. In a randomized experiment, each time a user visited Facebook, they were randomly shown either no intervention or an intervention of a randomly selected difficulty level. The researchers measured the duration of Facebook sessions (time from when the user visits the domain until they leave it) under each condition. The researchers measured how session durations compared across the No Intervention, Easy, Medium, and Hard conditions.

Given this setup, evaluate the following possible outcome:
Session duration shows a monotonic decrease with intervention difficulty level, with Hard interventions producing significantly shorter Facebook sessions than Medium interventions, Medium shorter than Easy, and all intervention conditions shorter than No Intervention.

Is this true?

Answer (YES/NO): YES